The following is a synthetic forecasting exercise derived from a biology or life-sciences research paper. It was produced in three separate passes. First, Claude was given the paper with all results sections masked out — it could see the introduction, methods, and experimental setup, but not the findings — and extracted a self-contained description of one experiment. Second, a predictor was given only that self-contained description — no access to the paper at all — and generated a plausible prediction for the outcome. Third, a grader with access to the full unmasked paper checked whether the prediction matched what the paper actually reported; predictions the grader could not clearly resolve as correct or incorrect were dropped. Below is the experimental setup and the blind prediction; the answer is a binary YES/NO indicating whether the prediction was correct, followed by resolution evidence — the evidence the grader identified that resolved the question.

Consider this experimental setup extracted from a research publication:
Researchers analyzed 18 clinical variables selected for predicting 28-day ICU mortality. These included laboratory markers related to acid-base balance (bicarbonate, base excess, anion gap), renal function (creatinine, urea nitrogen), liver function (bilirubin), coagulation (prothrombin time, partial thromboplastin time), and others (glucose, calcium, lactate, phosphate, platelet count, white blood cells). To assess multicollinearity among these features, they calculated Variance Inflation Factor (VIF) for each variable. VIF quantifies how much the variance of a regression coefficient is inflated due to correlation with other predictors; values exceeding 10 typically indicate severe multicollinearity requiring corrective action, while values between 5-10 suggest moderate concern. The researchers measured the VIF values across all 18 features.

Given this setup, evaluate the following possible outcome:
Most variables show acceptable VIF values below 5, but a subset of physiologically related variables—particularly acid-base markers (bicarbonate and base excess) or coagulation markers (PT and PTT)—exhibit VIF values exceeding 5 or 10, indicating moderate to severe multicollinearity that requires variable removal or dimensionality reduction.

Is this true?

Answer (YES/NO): NO